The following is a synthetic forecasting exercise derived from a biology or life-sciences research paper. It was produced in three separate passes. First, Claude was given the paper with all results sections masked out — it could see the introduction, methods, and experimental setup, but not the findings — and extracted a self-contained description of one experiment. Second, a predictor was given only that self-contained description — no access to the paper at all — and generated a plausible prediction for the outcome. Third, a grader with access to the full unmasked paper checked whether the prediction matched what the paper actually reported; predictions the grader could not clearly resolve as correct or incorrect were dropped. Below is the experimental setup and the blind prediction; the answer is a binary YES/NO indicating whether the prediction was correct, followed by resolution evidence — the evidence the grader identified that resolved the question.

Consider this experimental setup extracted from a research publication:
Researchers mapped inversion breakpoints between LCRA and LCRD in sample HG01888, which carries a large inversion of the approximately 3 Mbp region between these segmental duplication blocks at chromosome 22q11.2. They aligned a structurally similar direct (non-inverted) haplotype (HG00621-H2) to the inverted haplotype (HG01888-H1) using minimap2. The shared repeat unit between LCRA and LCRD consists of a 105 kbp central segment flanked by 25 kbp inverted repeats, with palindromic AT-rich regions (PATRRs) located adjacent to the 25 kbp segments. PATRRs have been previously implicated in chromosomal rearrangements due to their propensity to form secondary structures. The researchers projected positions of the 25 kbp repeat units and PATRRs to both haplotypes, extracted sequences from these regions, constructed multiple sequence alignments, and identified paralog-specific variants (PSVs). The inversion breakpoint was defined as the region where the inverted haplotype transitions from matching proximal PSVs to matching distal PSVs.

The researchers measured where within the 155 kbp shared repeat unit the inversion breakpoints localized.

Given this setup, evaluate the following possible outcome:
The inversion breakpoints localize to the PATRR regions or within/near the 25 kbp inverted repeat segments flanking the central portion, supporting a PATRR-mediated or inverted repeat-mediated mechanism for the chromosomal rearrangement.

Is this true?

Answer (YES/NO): YES